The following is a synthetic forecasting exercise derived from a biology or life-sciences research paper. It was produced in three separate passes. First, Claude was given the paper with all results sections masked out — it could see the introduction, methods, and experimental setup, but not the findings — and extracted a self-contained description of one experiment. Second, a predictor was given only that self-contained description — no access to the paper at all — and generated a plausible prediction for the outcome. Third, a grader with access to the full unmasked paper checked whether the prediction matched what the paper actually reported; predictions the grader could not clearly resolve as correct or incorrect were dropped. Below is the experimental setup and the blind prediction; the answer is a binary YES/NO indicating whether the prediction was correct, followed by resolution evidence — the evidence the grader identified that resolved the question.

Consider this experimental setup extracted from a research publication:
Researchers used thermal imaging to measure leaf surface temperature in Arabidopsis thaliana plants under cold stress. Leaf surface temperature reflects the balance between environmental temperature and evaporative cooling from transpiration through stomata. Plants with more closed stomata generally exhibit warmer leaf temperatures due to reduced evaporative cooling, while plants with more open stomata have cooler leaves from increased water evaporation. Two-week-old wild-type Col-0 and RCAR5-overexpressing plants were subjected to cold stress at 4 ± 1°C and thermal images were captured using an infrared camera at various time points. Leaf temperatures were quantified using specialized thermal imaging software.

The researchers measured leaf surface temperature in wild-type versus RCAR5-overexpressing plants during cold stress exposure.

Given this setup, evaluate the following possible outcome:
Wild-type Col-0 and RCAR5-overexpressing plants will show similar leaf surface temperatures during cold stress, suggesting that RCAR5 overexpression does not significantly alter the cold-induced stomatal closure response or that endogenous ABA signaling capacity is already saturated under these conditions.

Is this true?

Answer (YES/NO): NO